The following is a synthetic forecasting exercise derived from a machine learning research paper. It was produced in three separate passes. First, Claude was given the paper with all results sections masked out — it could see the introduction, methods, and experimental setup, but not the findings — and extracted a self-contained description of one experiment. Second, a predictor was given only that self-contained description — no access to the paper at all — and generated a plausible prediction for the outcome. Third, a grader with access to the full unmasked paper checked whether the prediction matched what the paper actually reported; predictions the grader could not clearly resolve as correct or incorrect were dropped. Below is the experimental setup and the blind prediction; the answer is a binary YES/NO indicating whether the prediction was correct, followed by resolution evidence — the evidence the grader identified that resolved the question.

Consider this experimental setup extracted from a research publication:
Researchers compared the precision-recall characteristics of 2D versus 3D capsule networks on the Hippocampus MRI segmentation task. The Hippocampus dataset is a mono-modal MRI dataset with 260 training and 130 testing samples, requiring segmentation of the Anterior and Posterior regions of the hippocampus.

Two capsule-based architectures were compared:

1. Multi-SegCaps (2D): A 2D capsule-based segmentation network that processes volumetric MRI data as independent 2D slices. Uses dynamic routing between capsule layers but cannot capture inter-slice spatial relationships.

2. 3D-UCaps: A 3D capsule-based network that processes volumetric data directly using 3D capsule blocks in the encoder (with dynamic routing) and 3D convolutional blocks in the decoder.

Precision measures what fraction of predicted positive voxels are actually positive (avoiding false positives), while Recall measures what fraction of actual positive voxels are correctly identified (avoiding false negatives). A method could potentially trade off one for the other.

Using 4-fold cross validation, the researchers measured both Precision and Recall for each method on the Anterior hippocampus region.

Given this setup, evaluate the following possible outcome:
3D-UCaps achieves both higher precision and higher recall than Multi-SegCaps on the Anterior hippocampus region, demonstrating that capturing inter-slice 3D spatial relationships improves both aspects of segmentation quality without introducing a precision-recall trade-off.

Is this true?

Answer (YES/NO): YES